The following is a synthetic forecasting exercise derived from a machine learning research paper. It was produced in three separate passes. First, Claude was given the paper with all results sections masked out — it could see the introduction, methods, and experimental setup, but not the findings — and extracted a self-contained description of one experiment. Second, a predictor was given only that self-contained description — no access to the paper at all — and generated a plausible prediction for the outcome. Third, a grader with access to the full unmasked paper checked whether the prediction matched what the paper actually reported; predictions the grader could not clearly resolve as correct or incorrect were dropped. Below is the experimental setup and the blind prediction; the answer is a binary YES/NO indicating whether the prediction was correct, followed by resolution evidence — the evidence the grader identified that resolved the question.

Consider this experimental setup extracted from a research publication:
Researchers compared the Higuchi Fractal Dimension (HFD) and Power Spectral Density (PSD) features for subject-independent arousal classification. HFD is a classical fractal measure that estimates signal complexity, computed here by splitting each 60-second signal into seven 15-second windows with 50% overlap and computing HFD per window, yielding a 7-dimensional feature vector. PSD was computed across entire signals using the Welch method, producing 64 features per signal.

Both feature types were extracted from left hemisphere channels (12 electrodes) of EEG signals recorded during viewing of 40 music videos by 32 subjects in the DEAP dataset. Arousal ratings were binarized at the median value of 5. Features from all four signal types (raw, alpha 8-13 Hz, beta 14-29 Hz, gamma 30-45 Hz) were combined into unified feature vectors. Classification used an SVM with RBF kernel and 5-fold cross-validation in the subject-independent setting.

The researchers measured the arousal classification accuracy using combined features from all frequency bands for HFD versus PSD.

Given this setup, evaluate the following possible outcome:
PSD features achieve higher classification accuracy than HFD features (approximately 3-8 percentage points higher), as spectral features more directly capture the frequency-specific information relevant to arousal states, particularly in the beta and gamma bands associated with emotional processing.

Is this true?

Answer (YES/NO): NO